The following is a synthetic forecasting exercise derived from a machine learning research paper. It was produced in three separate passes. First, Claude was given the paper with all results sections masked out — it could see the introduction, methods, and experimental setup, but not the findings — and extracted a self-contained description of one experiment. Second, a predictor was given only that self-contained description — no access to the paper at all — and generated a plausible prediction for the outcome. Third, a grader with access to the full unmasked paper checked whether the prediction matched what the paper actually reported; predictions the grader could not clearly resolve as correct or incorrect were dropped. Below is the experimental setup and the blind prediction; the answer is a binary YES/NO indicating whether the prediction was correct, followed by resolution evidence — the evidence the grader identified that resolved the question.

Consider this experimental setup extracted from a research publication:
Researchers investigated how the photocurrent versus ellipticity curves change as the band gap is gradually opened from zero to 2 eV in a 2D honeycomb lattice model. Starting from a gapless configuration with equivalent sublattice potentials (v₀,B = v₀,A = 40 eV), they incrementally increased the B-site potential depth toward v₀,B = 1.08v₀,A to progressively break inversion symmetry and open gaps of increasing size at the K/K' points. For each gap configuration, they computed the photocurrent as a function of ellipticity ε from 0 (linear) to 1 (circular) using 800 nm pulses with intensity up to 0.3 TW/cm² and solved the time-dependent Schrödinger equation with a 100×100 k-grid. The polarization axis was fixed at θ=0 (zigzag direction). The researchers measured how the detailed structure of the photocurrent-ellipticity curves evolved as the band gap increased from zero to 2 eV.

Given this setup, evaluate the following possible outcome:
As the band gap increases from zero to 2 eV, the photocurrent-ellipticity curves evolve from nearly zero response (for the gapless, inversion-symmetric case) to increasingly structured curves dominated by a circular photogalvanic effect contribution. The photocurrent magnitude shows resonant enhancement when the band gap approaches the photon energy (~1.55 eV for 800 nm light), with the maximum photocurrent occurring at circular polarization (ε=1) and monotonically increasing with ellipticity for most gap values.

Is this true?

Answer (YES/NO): NO